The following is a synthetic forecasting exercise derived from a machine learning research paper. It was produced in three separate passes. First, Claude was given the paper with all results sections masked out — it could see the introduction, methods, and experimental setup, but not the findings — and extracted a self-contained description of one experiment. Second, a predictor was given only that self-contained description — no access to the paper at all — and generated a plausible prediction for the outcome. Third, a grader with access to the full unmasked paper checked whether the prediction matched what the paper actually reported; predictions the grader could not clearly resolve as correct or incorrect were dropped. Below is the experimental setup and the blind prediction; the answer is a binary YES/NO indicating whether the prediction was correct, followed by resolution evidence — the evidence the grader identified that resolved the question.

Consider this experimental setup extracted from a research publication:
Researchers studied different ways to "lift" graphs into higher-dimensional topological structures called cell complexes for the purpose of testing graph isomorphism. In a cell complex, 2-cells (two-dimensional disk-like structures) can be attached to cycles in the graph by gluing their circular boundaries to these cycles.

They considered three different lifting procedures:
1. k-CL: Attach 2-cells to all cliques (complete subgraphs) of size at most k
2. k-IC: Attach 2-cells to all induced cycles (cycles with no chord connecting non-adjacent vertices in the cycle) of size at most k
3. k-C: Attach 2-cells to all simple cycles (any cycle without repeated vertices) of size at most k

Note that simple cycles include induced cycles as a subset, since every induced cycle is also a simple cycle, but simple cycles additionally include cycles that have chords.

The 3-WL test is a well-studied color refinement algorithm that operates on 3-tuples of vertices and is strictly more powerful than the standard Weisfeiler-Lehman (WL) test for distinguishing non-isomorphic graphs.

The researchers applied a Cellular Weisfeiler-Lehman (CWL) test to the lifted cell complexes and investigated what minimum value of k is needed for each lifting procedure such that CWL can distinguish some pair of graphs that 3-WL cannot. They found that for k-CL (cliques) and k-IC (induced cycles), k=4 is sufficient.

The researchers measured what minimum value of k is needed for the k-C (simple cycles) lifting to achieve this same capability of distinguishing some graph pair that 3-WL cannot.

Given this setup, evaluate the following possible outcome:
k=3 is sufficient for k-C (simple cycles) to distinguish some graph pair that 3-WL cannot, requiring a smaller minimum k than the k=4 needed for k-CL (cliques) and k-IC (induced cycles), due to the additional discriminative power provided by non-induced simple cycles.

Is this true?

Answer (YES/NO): NO